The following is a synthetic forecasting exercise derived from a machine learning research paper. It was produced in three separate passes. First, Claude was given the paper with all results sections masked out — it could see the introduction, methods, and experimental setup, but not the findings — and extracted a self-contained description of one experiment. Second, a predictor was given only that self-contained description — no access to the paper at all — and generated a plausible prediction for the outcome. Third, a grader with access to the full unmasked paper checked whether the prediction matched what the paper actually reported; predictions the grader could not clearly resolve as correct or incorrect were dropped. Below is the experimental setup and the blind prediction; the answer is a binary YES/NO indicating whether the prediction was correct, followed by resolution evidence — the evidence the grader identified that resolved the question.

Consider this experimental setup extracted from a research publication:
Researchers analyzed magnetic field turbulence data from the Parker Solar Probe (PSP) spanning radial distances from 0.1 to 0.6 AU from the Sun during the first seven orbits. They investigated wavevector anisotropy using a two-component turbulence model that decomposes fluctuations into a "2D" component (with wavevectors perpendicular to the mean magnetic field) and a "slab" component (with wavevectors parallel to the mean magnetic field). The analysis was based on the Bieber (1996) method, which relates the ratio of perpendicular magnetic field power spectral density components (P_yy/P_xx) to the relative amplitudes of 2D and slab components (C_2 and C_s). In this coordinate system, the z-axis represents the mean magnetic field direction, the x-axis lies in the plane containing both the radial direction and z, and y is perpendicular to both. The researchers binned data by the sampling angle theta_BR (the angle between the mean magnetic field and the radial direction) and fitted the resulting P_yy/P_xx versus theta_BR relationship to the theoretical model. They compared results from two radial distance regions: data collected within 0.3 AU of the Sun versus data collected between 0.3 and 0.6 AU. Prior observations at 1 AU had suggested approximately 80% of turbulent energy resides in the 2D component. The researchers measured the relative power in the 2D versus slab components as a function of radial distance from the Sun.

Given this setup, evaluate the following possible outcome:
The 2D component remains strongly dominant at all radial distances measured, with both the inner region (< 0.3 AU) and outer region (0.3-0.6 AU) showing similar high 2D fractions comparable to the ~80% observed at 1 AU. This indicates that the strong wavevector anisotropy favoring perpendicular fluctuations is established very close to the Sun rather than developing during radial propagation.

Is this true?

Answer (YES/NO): NO